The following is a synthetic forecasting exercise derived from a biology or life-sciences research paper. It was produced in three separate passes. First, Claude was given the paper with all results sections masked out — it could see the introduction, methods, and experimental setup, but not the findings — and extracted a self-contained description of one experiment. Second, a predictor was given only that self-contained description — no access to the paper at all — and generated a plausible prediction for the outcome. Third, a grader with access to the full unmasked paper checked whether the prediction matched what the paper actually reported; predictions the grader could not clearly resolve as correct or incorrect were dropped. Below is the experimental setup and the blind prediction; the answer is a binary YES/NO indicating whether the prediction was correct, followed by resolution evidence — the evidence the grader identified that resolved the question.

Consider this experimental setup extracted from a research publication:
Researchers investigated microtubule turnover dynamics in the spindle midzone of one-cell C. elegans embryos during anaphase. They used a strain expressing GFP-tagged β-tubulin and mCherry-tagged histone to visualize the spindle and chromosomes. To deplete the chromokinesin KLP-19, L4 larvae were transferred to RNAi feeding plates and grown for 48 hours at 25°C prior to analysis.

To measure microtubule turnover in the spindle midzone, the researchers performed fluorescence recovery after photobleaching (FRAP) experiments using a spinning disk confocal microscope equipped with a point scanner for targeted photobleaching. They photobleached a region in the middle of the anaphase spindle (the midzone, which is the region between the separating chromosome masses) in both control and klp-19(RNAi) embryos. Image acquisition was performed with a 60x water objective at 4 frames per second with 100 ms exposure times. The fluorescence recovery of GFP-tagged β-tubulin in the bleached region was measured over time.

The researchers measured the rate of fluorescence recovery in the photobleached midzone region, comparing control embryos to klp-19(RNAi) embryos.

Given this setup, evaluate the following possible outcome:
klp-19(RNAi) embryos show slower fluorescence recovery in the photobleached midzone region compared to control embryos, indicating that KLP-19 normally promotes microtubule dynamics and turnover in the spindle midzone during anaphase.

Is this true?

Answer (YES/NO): YES